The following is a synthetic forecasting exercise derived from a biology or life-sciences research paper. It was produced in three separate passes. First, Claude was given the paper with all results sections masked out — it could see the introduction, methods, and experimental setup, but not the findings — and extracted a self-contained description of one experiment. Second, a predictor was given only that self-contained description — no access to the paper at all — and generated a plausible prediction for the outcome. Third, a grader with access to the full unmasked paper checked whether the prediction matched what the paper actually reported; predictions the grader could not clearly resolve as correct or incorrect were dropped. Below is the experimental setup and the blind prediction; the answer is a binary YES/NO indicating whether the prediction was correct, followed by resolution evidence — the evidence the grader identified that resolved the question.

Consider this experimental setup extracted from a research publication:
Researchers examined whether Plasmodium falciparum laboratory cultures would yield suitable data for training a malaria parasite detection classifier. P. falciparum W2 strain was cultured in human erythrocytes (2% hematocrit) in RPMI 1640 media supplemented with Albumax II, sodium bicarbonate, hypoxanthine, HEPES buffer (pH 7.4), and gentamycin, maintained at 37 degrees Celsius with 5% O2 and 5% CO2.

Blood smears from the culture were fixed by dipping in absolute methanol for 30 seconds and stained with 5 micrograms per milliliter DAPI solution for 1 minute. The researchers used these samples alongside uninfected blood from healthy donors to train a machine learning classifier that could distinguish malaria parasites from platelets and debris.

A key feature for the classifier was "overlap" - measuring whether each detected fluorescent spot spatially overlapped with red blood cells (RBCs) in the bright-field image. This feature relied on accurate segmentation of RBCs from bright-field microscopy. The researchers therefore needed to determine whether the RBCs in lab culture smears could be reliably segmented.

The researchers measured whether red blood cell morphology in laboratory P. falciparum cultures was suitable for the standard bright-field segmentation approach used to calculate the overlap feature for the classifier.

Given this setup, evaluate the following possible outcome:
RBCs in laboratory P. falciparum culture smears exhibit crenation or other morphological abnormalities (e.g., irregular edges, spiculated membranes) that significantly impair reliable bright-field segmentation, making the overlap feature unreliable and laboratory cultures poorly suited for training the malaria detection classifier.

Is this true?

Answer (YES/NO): NO